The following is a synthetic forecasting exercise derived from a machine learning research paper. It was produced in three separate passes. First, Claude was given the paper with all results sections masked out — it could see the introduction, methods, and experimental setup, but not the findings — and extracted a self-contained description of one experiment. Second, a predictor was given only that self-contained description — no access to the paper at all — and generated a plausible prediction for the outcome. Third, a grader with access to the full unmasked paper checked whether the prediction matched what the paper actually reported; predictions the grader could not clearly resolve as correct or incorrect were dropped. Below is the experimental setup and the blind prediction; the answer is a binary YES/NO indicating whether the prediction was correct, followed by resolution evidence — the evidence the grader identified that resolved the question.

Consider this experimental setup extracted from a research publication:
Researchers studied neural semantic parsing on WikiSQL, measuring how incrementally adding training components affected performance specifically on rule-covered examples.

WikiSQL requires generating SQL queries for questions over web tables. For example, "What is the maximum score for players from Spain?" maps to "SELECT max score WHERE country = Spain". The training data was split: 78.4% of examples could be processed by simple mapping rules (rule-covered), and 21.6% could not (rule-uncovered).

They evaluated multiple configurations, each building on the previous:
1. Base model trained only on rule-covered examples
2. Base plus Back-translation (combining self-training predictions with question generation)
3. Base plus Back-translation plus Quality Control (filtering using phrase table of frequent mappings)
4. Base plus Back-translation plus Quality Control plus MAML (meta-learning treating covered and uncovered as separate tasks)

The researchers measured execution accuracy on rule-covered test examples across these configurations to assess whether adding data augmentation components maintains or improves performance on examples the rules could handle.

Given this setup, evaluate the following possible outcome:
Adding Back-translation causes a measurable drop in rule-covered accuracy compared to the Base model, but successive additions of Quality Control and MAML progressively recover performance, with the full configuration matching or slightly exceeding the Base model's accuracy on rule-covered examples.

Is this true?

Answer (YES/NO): NO